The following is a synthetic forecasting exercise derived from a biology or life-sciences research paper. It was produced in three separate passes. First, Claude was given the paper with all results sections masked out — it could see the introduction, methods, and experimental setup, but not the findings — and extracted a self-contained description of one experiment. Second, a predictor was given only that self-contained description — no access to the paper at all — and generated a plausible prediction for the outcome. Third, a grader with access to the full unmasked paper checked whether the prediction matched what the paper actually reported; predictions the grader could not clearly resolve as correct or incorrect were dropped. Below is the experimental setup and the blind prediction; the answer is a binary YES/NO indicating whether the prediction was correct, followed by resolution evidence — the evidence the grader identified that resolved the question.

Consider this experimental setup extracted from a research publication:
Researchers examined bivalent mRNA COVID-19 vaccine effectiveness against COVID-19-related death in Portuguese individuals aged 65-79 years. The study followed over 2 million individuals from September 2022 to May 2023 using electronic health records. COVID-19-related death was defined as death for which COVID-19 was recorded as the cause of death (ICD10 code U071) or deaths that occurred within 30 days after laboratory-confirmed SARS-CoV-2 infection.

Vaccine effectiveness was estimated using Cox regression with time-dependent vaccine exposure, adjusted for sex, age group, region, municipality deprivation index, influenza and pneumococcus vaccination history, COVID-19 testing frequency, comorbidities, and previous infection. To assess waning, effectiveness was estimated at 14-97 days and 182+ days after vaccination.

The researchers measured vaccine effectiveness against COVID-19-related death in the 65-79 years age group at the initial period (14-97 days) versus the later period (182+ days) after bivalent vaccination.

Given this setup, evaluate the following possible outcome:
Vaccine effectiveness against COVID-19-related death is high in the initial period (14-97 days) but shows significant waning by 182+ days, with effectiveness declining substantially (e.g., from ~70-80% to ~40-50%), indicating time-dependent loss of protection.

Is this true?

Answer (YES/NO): NO